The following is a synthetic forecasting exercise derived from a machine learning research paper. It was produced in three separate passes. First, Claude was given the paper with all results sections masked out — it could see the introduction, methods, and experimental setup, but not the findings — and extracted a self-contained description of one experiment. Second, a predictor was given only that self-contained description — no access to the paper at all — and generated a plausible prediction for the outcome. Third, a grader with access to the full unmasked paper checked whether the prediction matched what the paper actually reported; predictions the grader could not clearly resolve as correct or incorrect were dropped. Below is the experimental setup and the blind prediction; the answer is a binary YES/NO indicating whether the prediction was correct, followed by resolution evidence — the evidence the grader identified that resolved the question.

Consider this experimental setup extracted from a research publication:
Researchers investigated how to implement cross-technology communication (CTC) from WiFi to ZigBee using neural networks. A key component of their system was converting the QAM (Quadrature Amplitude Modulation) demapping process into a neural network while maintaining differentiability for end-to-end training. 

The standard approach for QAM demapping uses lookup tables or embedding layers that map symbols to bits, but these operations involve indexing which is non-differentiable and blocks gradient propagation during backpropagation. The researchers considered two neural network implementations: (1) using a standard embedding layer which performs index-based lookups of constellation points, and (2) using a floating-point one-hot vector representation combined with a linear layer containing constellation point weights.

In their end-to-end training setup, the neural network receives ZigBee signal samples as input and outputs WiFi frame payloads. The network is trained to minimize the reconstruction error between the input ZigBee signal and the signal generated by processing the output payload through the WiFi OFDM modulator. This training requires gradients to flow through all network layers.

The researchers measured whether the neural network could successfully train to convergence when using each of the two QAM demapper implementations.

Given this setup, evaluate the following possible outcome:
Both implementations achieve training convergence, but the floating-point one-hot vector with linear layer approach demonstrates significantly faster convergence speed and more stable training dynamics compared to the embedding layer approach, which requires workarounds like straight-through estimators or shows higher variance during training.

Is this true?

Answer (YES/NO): NO